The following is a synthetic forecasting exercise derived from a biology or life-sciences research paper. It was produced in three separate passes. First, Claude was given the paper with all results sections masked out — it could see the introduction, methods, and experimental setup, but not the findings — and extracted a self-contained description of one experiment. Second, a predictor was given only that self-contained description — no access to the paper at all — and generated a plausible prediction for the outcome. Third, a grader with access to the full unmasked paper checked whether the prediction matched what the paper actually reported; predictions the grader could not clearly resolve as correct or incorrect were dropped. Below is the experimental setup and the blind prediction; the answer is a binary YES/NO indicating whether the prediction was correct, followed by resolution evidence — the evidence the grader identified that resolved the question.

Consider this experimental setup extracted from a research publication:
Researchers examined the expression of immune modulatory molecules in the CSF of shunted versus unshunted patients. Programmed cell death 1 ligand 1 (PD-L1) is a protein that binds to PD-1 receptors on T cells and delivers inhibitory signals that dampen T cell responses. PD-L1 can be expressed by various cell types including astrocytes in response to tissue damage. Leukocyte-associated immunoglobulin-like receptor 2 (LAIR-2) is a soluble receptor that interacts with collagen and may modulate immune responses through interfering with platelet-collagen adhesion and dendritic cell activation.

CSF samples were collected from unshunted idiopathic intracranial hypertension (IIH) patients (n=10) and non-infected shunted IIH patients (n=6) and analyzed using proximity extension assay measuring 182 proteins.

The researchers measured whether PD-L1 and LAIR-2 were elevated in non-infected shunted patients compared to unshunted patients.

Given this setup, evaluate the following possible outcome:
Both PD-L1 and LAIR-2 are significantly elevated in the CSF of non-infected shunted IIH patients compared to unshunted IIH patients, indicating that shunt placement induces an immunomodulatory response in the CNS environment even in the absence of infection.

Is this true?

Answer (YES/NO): YES